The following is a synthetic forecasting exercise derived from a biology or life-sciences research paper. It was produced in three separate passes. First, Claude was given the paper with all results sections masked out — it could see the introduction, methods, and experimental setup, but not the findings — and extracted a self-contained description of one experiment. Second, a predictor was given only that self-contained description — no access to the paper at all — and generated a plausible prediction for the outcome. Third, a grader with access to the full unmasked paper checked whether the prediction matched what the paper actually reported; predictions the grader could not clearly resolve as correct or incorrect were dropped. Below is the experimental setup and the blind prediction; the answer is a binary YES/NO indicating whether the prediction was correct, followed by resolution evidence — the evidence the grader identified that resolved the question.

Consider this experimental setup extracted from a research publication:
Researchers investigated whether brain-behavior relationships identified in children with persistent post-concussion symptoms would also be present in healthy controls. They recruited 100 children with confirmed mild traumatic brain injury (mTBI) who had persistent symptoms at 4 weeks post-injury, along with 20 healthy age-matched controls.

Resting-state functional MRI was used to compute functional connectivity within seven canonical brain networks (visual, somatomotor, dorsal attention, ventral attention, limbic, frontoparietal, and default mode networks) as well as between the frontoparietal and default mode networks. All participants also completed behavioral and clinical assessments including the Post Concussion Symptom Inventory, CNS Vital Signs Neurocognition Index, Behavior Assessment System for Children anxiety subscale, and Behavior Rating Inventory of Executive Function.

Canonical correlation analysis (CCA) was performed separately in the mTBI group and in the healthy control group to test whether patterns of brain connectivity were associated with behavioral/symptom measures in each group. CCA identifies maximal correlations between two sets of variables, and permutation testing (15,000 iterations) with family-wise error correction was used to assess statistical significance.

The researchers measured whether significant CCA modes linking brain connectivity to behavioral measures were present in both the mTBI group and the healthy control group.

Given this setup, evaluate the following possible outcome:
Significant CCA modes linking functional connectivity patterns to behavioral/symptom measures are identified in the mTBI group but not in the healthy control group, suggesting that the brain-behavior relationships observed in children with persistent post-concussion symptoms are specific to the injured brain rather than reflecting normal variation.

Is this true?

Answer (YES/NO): YES